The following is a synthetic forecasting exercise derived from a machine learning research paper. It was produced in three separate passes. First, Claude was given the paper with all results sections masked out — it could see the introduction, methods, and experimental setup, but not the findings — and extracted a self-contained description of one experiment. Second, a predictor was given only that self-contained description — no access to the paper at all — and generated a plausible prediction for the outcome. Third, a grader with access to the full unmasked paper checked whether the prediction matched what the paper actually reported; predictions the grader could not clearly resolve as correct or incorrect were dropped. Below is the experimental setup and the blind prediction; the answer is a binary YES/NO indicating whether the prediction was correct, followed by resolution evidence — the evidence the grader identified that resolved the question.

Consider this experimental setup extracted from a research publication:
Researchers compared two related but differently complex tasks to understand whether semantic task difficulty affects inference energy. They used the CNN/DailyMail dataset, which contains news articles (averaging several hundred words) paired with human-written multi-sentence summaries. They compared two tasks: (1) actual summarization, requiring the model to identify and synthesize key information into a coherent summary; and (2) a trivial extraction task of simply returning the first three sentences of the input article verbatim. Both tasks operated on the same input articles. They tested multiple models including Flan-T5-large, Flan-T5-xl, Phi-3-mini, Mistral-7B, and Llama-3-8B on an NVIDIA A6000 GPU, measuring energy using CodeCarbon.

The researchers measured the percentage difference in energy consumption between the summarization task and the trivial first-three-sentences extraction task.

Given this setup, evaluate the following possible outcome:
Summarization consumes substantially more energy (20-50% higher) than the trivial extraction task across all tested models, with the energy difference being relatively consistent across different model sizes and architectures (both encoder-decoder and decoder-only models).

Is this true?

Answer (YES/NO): NO